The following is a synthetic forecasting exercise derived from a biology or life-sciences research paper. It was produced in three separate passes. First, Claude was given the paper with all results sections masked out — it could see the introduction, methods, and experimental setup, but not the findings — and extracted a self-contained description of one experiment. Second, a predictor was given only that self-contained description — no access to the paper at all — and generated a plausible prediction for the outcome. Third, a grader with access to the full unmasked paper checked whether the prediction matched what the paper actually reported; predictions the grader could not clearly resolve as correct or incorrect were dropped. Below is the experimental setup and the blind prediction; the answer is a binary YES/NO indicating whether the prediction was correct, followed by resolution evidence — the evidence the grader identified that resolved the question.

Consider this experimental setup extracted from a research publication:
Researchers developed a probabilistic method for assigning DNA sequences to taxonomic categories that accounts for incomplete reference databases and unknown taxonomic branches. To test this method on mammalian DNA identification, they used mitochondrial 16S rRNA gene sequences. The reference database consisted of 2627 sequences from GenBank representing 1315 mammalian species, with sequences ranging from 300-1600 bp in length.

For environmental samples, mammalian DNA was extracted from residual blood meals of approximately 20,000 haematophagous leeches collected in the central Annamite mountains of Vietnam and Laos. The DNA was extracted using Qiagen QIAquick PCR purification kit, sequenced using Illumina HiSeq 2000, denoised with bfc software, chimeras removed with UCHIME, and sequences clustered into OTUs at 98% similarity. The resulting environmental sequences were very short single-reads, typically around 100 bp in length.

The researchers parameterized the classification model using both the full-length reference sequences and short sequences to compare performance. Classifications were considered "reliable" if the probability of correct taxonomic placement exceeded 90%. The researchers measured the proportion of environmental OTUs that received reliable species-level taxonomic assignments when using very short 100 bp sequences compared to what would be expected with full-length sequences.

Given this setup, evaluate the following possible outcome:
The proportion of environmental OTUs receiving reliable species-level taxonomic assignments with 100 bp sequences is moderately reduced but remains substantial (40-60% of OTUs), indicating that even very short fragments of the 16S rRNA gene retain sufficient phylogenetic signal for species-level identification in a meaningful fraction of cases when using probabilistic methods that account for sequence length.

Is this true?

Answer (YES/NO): NO